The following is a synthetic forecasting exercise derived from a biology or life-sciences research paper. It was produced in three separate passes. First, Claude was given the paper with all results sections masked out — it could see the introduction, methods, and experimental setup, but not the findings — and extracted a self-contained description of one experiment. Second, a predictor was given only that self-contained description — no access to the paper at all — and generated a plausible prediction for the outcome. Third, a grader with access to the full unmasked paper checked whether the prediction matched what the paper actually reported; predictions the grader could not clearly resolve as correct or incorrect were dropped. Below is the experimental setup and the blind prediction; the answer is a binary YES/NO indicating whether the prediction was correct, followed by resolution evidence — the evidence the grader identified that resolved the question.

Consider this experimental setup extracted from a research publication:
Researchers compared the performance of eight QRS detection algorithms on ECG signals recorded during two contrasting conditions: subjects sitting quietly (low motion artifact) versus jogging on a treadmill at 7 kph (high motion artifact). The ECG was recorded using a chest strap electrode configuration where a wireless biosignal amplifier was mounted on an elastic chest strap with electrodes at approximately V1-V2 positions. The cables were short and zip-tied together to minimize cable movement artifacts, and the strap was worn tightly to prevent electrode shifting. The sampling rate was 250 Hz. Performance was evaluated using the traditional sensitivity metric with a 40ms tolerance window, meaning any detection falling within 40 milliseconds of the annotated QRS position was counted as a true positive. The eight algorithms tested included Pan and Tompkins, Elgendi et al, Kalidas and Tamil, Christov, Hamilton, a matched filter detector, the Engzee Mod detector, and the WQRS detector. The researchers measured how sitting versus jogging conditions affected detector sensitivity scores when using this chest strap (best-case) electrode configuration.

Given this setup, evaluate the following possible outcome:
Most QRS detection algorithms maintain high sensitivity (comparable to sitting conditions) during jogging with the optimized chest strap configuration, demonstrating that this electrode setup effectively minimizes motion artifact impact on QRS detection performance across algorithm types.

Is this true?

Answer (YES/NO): YES